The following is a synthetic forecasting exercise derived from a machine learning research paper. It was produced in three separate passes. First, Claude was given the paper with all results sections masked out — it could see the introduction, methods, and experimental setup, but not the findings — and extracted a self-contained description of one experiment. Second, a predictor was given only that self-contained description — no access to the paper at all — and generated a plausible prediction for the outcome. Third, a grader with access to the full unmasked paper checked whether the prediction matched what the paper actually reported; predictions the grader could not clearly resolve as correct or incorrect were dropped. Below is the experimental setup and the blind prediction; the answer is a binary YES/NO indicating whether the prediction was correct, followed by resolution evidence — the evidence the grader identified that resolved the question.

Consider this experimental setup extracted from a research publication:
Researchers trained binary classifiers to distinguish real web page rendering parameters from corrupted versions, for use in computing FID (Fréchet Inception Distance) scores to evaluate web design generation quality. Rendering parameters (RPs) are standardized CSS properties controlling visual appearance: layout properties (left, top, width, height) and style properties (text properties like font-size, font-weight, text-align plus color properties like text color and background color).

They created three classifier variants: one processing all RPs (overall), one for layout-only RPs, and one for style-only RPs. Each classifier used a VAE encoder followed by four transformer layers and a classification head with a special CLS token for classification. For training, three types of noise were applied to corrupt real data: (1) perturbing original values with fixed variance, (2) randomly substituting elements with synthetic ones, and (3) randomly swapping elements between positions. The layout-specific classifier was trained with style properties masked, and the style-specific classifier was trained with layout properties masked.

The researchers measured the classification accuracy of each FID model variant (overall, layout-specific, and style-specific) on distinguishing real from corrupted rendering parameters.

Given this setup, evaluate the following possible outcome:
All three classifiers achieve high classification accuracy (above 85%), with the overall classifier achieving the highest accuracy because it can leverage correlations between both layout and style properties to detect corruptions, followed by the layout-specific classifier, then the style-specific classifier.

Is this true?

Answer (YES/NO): NO